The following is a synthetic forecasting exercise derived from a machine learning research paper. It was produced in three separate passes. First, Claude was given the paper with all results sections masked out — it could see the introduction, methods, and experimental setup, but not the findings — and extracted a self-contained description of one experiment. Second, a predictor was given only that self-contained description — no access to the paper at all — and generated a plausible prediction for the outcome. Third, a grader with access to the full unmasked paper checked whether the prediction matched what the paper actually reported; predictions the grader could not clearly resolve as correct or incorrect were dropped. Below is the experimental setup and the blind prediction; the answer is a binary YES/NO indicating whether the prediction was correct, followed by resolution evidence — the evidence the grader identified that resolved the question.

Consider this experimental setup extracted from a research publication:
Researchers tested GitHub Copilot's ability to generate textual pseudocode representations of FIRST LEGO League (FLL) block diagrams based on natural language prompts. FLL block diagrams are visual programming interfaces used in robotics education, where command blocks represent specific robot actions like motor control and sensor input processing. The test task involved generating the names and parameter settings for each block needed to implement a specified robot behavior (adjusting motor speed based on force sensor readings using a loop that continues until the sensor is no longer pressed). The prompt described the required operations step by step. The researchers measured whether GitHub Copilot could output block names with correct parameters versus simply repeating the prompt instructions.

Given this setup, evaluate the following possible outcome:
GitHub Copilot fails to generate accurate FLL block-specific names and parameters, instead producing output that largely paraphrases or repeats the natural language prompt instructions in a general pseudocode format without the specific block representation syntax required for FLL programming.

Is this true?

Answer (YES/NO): YES